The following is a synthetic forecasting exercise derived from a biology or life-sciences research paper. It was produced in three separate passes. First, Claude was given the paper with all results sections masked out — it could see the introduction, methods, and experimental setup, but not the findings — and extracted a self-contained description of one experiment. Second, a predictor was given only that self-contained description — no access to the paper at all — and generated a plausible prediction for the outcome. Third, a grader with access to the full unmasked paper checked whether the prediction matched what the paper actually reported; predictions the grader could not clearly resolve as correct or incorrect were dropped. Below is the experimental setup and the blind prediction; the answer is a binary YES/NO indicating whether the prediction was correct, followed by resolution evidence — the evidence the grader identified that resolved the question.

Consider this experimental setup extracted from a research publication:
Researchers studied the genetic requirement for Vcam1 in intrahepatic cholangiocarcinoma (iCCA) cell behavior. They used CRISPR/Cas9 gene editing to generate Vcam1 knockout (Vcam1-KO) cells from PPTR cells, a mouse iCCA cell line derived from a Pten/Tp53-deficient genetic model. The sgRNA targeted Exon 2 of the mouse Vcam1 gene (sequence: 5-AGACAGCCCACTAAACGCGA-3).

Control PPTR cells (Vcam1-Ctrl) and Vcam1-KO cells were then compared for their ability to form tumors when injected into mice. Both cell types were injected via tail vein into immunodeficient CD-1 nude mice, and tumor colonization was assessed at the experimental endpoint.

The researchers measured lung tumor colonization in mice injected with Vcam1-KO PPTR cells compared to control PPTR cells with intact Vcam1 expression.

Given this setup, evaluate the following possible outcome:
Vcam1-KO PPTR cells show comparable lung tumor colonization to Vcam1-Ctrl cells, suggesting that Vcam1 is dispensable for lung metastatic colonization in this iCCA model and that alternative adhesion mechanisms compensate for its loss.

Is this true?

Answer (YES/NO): NO